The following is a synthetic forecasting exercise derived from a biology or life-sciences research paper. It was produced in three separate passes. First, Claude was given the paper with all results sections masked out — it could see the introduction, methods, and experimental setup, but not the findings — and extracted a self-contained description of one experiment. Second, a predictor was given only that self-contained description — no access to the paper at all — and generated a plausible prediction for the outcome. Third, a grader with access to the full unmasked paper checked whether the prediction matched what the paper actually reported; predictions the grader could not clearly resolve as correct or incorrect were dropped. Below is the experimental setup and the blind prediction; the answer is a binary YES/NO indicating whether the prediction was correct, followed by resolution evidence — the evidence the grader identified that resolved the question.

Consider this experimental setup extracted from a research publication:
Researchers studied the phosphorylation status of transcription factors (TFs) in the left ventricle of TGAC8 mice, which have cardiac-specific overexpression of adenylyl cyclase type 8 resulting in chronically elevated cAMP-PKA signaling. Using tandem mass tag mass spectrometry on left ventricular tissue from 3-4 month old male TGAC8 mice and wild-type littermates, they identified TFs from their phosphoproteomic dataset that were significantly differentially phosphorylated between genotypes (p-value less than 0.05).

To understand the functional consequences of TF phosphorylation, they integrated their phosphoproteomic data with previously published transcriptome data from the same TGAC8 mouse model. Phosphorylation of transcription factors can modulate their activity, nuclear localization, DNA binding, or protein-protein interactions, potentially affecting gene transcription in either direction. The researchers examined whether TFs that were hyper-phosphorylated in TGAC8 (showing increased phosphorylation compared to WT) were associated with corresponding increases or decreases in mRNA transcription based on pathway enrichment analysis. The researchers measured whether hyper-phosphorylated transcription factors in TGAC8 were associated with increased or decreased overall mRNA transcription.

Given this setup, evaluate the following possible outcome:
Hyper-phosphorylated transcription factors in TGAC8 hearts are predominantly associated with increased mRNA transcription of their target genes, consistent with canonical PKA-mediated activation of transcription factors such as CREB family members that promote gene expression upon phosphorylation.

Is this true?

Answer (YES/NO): YES